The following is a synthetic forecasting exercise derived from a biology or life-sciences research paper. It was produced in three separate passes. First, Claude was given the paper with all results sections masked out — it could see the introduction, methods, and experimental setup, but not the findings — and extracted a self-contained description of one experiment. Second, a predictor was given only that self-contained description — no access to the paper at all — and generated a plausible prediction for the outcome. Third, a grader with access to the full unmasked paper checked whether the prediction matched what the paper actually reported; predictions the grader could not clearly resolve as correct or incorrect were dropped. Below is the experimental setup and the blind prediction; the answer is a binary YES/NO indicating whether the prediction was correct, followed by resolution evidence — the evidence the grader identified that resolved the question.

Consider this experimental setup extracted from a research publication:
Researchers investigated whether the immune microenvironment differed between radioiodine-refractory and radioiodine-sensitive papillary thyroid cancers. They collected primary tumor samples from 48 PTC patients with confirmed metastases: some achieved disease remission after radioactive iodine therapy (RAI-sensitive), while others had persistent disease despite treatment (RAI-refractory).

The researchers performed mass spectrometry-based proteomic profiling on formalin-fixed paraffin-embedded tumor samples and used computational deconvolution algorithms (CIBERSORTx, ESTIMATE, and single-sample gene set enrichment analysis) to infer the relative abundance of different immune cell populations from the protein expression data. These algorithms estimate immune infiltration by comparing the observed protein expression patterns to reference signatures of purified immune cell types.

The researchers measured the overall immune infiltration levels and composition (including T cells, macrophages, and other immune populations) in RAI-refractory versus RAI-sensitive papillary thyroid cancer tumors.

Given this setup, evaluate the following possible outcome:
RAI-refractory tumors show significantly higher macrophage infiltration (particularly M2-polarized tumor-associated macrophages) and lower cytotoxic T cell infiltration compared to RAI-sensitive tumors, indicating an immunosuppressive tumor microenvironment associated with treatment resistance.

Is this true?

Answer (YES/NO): NO